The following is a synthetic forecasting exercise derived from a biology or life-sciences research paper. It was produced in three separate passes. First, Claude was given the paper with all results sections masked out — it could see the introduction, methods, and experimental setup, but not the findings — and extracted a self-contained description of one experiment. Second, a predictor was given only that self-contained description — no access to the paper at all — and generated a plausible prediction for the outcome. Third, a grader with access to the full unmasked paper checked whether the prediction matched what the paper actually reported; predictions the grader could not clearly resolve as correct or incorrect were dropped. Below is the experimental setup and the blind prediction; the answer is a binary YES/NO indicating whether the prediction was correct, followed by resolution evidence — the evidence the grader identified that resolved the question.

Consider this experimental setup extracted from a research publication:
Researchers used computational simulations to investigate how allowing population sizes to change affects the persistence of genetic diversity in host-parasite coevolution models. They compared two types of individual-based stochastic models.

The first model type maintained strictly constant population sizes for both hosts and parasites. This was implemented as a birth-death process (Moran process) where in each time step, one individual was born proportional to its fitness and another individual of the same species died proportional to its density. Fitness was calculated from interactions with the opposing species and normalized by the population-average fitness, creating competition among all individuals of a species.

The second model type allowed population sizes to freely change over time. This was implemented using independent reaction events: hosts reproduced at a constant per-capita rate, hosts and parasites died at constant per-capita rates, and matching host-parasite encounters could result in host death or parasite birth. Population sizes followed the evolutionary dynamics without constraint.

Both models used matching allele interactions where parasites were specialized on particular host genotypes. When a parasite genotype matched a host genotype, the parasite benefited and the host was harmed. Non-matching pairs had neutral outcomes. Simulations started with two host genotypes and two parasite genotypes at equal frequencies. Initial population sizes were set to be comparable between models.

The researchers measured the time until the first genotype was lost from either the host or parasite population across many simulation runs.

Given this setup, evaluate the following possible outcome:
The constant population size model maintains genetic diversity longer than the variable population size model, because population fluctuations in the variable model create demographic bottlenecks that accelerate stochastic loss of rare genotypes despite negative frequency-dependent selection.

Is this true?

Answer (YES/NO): YES